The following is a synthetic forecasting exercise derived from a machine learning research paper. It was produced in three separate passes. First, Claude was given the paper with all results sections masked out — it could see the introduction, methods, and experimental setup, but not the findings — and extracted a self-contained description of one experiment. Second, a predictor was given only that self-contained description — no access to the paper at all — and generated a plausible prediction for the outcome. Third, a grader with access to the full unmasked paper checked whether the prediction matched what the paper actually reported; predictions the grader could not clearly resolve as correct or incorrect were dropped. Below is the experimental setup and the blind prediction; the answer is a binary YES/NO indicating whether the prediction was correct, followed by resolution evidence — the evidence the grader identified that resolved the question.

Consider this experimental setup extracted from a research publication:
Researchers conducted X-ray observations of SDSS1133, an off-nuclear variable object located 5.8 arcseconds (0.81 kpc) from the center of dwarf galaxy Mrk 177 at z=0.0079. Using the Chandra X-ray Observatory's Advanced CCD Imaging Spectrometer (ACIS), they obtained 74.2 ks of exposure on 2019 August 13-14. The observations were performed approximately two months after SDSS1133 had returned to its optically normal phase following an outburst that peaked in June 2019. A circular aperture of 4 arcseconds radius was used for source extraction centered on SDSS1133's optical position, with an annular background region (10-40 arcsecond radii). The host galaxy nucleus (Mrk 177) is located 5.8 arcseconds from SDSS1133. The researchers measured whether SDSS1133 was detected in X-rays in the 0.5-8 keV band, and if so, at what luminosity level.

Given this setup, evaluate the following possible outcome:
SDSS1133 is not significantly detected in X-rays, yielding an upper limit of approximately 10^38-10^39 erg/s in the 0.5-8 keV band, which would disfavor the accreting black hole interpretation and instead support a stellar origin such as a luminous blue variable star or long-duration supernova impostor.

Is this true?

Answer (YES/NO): NO